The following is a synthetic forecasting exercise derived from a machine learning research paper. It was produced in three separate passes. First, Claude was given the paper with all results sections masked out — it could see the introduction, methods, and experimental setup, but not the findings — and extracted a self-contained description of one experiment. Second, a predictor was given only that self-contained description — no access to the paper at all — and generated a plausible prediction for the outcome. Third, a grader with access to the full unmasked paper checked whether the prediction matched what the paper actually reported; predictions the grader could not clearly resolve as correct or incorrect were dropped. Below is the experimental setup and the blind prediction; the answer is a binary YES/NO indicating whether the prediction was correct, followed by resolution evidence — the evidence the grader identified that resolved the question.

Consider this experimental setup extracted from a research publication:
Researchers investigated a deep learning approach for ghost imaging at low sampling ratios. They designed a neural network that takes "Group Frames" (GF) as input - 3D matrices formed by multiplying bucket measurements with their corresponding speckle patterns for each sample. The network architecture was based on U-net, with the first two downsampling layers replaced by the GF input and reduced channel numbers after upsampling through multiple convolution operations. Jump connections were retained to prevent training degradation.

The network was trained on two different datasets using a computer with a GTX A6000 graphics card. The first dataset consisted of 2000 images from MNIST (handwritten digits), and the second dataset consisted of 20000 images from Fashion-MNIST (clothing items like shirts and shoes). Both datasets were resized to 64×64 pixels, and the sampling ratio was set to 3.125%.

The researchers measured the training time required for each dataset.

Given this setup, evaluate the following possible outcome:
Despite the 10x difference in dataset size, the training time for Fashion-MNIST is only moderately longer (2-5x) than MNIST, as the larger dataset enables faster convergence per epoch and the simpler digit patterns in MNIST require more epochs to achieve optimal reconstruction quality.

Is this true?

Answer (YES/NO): NO